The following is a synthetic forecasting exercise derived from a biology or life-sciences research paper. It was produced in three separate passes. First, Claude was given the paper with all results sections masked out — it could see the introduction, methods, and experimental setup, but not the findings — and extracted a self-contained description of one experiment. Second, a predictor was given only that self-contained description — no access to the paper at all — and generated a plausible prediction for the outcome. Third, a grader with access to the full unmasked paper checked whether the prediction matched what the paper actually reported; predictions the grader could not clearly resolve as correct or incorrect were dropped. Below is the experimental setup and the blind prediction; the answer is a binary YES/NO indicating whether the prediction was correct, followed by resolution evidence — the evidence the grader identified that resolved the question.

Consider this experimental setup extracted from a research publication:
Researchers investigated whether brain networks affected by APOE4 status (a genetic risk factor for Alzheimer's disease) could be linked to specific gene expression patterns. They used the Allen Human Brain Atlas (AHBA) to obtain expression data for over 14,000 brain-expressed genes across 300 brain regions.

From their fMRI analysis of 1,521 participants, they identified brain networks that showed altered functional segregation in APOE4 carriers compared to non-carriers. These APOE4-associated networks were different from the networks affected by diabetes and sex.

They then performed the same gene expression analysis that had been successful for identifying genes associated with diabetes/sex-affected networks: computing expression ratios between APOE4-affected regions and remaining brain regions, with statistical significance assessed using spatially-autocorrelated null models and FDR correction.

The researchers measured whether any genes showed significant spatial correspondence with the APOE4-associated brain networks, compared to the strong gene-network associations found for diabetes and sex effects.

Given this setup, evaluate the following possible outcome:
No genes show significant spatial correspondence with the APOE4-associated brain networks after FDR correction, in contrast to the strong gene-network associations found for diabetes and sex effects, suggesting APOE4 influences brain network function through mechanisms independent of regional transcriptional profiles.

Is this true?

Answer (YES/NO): YES